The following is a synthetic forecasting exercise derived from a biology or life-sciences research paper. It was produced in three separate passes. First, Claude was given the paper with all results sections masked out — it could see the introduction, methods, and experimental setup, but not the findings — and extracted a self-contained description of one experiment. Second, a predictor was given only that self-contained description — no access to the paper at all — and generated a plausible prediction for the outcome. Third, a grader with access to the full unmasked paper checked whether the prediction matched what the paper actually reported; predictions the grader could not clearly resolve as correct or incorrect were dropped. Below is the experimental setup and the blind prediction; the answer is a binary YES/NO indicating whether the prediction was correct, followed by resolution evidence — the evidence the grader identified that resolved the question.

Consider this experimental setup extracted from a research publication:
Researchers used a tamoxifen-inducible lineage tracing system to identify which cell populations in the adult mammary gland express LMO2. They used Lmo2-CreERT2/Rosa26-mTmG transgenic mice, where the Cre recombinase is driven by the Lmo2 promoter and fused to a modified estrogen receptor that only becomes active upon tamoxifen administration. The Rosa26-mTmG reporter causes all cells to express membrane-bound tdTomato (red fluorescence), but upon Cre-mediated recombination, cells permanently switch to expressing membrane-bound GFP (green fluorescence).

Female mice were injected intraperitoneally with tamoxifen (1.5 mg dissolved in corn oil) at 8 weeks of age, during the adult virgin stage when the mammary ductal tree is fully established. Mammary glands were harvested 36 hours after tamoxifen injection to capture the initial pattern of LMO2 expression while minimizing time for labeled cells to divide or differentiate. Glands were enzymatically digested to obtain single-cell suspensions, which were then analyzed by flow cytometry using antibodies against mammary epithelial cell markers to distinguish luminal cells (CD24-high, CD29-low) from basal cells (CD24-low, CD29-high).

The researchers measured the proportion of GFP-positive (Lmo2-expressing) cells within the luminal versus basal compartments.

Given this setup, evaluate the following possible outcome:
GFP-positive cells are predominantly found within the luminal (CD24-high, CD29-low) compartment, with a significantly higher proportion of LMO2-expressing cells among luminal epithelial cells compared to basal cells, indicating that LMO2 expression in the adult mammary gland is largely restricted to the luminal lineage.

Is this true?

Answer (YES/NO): NO